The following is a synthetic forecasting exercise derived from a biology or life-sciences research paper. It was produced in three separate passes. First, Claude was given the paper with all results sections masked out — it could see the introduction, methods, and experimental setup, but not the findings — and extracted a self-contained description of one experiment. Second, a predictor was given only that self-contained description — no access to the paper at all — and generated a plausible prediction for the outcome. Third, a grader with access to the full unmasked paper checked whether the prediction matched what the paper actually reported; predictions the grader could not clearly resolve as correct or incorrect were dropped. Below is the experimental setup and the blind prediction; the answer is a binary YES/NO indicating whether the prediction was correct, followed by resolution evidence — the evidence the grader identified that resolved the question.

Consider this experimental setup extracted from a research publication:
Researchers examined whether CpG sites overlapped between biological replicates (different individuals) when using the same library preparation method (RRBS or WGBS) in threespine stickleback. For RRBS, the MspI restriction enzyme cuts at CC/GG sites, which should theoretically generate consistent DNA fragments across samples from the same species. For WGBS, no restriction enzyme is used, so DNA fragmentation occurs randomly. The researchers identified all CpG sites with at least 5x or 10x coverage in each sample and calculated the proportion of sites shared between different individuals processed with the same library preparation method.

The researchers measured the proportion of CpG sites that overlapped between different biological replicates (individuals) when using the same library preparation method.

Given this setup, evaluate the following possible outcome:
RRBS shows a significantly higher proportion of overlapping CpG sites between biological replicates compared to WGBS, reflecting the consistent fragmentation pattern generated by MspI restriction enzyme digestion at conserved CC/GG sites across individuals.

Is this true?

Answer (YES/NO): NO